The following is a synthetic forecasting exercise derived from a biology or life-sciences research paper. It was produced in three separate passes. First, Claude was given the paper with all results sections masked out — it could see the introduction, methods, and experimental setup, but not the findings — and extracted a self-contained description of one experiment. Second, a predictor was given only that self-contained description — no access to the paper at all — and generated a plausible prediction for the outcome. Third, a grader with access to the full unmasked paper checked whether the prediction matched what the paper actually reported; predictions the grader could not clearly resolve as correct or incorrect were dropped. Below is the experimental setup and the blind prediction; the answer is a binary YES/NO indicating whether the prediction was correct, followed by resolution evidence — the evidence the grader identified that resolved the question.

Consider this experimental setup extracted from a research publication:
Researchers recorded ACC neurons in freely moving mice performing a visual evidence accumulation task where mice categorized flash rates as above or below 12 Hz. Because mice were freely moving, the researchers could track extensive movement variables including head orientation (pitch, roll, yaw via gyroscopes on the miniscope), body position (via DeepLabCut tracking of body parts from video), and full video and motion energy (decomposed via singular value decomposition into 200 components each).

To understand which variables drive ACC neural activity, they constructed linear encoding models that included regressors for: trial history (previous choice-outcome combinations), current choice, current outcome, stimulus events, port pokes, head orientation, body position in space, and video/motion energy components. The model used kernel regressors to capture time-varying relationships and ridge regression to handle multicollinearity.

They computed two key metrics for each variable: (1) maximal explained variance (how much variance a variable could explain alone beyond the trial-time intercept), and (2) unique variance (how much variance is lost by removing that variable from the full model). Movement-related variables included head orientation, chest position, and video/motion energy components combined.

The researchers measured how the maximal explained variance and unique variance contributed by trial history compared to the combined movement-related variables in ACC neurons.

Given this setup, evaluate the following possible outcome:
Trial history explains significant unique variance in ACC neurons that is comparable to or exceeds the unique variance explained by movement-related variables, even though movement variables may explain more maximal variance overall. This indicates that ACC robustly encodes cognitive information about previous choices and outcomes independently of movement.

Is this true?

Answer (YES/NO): YES